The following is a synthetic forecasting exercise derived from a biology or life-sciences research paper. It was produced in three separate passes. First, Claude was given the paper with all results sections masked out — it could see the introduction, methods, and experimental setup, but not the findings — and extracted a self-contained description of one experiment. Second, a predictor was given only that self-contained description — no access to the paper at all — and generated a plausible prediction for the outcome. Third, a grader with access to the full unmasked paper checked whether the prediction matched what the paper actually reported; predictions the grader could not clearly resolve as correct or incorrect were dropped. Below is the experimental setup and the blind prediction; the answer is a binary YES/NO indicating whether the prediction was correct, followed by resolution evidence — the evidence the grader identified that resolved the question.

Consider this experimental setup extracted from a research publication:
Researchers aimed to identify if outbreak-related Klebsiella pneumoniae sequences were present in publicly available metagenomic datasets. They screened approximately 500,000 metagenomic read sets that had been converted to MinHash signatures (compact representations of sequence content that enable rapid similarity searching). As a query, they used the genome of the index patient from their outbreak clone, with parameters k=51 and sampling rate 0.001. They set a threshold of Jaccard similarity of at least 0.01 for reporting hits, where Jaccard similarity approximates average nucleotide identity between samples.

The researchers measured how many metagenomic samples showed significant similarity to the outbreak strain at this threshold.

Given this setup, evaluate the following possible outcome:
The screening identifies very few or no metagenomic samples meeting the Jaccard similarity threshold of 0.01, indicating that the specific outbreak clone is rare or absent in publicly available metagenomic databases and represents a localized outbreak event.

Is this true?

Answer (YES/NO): NO